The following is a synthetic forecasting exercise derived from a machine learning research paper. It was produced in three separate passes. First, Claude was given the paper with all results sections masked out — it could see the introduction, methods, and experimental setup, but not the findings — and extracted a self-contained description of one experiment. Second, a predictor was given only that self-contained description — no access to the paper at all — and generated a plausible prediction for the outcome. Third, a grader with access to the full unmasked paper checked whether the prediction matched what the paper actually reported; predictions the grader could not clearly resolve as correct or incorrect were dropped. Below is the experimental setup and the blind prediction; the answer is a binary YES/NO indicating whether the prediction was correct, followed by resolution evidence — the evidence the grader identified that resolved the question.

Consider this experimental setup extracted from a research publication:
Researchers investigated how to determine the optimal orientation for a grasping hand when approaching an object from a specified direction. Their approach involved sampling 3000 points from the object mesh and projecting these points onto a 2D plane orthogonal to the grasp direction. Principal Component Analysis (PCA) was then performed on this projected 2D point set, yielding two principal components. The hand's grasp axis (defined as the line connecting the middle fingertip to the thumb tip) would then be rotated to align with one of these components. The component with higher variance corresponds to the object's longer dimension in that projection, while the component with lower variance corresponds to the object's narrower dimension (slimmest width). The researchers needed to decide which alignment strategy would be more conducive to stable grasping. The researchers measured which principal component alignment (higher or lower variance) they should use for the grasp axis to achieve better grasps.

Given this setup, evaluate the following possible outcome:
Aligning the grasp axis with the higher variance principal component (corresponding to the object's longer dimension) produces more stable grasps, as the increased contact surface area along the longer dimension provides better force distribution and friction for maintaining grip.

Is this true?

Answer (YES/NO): NO